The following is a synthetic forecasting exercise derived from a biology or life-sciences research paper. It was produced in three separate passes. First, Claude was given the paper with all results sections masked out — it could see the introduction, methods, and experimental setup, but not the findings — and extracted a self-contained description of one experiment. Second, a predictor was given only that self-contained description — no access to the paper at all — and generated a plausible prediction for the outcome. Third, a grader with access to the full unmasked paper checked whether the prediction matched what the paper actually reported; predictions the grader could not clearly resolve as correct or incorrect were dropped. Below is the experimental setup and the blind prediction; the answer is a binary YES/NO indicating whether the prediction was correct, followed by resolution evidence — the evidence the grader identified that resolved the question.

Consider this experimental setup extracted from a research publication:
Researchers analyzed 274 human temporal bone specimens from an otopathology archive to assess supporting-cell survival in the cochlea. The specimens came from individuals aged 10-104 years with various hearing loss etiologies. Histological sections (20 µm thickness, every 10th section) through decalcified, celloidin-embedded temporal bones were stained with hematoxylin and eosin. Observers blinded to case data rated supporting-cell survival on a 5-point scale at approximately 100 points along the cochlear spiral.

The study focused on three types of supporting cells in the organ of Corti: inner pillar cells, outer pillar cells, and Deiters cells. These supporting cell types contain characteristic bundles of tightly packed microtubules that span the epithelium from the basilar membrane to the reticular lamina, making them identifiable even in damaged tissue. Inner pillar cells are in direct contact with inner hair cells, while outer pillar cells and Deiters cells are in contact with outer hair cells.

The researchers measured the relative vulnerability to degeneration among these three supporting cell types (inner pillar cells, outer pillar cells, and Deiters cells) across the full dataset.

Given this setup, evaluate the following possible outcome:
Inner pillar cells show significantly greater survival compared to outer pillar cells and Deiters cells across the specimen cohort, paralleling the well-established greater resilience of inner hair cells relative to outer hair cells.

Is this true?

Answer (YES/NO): YES